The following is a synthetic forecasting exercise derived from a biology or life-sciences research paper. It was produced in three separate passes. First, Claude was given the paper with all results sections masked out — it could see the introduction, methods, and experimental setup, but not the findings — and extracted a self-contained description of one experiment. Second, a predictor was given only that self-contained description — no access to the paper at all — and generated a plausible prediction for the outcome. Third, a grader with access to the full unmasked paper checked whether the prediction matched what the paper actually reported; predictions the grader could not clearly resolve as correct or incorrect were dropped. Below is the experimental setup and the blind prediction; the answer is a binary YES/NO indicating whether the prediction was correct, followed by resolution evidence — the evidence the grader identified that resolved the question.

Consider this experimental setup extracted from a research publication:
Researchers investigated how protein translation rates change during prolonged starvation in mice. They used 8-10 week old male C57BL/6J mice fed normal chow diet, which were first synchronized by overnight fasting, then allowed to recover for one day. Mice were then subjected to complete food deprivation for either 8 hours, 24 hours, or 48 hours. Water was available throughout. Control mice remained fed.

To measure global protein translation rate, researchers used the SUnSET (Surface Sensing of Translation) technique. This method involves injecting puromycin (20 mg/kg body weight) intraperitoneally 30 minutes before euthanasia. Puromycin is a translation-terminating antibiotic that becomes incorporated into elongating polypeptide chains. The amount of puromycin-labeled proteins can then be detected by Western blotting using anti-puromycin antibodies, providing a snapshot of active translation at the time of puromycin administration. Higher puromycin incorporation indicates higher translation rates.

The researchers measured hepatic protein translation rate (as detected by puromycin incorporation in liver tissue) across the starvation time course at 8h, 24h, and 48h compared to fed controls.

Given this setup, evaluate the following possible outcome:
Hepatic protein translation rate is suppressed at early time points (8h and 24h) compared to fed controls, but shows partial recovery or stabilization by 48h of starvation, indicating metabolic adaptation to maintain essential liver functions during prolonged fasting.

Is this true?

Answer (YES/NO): YES